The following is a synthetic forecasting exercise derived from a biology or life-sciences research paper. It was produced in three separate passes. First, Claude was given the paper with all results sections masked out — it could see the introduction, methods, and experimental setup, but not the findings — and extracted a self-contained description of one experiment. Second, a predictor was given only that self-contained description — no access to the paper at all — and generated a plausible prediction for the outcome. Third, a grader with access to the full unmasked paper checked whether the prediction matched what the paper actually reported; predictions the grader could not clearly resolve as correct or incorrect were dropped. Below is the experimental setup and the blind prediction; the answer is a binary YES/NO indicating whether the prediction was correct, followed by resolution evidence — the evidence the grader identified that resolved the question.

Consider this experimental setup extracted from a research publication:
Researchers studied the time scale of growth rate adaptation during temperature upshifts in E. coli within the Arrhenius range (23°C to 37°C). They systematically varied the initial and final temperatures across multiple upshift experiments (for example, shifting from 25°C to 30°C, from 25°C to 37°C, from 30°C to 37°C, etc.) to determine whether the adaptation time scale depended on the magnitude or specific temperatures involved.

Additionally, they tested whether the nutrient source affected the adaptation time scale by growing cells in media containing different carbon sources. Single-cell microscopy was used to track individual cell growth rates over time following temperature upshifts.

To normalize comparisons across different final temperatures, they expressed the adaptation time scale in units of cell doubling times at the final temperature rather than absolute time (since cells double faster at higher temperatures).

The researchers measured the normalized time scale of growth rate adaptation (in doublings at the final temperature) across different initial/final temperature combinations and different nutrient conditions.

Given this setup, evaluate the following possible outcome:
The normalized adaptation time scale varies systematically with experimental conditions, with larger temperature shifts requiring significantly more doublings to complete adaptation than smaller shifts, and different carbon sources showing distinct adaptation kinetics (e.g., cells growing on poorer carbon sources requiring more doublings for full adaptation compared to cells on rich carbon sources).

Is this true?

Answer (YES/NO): NO